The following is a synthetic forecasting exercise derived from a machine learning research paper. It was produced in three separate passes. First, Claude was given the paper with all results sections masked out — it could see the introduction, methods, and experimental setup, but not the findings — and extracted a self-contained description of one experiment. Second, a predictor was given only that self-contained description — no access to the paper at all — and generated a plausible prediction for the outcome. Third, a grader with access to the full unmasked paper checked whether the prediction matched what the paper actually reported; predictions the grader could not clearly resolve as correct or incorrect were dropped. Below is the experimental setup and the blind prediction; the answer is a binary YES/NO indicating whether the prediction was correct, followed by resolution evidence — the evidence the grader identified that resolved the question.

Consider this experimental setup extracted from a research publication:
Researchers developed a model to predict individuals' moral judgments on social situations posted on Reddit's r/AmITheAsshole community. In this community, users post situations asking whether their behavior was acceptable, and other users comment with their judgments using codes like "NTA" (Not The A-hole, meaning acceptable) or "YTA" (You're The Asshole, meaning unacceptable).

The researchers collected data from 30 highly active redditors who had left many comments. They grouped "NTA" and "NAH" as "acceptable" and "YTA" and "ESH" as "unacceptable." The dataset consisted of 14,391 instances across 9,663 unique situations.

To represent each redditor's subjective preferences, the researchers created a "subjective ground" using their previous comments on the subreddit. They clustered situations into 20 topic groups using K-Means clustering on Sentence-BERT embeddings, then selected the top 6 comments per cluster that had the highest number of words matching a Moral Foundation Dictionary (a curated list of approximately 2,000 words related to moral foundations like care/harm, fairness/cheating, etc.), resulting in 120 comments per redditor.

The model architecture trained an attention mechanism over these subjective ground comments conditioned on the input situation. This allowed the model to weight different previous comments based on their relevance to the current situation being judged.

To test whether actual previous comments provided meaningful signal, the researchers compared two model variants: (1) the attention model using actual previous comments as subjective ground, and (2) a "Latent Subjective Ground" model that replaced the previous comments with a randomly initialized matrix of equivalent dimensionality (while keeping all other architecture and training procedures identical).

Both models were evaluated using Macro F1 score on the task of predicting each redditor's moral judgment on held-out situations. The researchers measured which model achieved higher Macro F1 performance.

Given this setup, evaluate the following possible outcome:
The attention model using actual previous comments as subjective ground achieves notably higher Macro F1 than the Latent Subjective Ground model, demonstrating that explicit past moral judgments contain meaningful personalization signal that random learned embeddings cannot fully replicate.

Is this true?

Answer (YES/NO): YES